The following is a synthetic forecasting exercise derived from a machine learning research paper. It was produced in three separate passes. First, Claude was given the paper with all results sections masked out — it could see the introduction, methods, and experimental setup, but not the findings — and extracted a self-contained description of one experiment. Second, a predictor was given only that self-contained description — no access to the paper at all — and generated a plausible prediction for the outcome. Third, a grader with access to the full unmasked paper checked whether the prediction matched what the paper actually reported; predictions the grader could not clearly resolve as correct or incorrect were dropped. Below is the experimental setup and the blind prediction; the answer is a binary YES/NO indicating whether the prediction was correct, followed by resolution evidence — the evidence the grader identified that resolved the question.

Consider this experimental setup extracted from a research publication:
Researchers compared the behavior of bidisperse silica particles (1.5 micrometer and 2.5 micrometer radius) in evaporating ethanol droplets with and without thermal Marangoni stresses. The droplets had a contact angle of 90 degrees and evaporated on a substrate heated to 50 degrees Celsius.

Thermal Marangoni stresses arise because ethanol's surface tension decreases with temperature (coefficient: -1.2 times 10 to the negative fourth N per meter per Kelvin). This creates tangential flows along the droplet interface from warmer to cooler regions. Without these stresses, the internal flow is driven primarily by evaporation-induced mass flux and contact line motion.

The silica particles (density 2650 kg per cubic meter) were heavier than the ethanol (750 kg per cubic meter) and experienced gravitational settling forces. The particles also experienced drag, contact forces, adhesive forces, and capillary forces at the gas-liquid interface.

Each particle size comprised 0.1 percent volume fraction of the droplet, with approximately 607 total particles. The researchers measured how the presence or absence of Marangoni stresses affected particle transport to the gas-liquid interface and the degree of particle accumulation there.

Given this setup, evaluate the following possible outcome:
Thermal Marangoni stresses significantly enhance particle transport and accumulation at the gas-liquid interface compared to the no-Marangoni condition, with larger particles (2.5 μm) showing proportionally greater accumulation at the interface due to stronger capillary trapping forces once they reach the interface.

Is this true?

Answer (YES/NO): NO